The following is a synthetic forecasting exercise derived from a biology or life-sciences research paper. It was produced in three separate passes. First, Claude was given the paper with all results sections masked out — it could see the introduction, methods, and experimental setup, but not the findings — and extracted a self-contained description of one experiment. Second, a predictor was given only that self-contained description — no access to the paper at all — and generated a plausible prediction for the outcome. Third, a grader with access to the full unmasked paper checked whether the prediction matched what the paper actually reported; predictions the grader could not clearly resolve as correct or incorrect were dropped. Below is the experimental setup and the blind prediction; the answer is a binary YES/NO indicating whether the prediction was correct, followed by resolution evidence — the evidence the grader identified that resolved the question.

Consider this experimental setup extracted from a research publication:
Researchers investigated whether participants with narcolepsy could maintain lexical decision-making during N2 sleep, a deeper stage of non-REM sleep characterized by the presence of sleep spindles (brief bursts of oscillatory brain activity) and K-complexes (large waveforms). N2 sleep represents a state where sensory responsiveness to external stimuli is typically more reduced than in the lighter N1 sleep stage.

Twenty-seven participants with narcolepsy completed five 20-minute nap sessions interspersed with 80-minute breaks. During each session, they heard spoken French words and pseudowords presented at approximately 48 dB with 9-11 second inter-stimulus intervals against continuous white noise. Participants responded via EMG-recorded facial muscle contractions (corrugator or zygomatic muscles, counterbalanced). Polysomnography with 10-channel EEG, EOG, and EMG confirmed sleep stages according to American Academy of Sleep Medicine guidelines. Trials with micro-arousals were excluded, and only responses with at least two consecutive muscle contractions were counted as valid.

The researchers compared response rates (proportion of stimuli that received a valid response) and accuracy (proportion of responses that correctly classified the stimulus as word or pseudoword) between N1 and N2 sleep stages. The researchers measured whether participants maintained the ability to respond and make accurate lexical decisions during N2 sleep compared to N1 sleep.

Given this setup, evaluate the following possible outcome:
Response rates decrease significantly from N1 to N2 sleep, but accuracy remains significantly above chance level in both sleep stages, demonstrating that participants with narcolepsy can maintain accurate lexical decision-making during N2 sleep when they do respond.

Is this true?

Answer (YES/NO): NO